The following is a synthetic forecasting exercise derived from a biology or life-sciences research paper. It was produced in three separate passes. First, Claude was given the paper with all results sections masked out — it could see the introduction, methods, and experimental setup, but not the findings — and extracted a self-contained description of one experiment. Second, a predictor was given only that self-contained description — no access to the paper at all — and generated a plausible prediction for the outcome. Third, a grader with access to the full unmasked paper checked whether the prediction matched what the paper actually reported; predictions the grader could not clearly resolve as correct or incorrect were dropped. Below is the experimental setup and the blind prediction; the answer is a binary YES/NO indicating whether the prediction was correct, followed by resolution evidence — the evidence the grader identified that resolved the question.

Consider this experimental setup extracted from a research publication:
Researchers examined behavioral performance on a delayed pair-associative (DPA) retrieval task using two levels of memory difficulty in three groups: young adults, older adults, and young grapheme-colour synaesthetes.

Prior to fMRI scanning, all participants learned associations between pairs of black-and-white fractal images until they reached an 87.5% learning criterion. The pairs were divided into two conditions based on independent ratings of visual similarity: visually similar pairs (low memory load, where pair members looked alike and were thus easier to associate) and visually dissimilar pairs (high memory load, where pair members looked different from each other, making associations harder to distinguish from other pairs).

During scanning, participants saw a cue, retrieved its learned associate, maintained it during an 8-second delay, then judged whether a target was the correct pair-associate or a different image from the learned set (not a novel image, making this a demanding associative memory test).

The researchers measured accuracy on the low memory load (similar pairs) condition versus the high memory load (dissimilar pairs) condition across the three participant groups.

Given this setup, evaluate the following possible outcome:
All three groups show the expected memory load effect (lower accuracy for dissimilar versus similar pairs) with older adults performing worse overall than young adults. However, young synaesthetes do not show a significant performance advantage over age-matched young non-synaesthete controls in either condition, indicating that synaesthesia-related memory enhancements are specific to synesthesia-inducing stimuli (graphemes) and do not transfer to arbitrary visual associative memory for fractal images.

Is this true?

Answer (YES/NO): NO